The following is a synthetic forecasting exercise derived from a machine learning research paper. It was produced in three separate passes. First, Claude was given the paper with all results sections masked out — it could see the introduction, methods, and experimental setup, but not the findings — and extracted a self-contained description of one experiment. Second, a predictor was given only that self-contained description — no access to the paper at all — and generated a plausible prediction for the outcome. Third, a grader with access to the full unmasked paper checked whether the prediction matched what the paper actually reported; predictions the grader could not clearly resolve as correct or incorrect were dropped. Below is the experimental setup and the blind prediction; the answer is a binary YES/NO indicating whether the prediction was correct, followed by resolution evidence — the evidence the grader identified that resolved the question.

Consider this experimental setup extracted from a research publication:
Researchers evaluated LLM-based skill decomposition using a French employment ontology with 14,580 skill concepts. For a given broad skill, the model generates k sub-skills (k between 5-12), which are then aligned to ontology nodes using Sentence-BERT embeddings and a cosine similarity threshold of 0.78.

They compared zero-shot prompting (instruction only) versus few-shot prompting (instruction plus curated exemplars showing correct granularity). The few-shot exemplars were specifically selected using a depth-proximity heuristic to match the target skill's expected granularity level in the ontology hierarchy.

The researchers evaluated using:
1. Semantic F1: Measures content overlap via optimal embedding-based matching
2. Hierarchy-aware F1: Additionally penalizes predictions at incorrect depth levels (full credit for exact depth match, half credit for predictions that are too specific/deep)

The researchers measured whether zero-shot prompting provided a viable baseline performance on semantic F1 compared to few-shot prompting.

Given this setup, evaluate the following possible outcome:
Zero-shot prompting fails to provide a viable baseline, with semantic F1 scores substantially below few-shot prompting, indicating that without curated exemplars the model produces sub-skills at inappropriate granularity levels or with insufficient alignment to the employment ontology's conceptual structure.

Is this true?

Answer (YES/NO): NO